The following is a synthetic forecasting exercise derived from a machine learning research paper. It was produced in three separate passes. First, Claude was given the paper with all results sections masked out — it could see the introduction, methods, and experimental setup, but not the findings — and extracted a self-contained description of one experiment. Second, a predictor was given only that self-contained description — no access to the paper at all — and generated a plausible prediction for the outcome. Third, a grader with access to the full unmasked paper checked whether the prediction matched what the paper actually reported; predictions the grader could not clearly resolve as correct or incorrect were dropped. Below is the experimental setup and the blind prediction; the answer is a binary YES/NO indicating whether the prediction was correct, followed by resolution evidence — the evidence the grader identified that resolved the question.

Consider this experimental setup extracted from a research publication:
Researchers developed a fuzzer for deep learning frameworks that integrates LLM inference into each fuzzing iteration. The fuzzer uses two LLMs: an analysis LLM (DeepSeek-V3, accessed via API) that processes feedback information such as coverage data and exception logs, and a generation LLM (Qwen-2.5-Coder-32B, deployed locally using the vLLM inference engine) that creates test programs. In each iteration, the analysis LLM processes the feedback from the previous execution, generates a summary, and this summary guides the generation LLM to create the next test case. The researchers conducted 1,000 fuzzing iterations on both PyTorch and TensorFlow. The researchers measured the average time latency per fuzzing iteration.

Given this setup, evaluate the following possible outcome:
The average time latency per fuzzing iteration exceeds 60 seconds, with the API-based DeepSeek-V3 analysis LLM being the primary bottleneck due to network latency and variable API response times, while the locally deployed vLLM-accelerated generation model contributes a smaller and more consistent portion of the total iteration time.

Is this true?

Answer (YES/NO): NO